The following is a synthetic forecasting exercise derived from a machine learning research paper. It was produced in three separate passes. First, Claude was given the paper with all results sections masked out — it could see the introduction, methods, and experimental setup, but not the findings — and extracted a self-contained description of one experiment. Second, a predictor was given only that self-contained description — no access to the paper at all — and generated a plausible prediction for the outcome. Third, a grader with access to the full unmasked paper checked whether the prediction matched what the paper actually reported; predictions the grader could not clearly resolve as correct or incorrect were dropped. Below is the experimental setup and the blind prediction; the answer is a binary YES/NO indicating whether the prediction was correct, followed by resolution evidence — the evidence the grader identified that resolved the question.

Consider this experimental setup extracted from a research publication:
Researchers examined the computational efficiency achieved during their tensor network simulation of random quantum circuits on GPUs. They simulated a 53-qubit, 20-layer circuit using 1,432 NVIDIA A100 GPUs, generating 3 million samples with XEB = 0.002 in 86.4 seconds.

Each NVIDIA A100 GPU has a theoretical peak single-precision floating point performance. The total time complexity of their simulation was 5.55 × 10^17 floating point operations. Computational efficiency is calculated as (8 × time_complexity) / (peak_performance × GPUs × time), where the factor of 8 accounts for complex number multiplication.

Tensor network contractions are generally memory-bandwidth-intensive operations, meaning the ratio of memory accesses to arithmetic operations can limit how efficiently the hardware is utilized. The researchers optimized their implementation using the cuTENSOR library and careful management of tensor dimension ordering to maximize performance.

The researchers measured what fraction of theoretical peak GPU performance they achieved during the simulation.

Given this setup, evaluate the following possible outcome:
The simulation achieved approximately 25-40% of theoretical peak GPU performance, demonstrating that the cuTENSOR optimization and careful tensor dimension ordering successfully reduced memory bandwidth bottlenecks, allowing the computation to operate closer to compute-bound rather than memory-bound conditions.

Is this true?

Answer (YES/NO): NO